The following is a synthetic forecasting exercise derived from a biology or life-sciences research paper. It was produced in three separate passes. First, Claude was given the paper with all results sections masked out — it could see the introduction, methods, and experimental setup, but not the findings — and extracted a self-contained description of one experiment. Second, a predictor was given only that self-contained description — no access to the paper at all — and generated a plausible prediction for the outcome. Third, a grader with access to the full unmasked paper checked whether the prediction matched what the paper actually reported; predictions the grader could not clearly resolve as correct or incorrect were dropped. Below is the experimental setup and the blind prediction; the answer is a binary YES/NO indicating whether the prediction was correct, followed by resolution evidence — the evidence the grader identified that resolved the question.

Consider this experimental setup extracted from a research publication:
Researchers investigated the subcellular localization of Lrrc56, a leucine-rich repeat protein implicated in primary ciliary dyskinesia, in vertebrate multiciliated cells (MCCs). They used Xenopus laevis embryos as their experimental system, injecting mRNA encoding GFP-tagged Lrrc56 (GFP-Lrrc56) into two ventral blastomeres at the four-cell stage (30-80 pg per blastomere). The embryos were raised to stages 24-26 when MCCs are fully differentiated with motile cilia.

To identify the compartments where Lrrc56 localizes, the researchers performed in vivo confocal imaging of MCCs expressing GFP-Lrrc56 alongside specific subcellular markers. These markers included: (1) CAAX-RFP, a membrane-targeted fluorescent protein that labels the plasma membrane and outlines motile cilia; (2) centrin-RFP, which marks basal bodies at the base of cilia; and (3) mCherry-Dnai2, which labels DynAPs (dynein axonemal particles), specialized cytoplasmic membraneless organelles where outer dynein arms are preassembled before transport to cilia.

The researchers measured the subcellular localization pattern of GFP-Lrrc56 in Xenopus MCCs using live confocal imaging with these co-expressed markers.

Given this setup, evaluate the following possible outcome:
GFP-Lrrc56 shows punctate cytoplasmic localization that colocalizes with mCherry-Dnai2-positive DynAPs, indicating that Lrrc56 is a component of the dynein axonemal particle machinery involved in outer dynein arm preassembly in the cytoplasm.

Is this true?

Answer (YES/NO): YES